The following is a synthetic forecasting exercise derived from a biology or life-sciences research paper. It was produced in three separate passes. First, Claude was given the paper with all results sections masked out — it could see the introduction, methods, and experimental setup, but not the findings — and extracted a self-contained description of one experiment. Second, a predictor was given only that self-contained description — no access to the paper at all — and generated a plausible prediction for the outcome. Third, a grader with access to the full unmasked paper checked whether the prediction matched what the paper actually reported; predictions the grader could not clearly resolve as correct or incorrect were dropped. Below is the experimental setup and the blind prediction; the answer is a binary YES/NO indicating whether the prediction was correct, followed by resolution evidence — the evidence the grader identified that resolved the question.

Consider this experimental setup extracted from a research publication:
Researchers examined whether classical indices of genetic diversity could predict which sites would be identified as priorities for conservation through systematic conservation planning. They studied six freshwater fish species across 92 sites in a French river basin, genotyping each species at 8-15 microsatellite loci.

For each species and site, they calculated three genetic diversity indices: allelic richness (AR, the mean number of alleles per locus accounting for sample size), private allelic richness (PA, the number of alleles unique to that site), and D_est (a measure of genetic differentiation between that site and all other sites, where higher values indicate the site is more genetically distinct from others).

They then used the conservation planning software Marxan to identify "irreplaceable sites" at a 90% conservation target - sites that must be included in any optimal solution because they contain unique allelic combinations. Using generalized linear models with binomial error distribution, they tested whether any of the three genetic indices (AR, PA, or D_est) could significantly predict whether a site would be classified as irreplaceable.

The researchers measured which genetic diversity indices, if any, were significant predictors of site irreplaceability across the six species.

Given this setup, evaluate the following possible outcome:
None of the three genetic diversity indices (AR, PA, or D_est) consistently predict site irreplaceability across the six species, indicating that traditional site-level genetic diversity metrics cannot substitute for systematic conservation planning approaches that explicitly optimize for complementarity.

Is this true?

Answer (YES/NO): NO